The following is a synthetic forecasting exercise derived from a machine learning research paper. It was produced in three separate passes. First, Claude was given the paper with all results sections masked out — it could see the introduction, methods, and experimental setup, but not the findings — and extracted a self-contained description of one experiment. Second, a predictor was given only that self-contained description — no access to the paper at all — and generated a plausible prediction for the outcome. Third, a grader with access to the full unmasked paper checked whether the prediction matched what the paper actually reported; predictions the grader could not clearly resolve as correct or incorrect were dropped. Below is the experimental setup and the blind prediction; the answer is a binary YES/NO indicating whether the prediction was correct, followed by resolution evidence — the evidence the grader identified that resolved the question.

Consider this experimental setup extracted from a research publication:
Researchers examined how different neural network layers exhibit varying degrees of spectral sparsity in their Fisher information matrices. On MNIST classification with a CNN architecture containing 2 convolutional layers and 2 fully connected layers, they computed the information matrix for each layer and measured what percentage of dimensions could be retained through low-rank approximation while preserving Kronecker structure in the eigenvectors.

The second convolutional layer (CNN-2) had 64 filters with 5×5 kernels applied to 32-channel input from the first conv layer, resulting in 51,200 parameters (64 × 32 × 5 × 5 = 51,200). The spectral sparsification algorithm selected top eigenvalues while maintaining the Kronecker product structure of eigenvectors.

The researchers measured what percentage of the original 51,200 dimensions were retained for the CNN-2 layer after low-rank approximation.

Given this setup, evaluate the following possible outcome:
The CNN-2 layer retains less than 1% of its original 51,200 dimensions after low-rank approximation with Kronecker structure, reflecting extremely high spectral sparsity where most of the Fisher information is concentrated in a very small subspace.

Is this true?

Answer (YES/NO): NO